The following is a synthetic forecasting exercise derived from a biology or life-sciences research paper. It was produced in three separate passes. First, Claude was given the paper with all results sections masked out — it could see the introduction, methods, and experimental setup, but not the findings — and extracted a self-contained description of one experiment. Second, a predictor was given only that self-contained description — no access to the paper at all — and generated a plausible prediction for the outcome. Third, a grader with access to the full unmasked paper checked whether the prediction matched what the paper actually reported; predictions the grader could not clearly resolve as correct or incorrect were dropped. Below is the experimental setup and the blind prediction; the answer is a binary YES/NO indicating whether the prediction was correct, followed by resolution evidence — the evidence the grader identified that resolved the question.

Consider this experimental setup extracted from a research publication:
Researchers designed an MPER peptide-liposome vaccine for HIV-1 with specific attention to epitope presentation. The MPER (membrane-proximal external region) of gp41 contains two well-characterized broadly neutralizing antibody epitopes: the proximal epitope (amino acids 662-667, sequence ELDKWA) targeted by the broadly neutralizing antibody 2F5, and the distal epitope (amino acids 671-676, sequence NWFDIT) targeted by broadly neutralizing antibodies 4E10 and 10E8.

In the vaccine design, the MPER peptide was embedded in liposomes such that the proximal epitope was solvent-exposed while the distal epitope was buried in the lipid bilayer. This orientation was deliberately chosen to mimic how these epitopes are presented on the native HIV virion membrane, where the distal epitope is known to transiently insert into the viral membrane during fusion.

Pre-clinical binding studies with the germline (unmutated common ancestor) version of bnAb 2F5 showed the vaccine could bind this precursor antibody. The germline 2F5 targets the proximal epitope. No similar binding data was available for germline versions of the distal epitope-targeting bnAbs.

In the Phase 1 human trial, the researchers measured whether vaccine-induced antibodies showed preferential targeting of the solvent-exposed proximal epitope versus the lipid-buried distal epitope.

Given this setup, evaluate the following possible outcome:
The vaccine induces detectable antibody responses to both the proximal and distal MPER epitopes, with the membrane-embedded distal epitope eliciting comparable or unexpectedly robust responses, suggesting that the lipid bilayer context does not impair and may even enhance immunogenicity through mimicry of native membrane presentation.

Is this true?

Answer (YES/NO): NO